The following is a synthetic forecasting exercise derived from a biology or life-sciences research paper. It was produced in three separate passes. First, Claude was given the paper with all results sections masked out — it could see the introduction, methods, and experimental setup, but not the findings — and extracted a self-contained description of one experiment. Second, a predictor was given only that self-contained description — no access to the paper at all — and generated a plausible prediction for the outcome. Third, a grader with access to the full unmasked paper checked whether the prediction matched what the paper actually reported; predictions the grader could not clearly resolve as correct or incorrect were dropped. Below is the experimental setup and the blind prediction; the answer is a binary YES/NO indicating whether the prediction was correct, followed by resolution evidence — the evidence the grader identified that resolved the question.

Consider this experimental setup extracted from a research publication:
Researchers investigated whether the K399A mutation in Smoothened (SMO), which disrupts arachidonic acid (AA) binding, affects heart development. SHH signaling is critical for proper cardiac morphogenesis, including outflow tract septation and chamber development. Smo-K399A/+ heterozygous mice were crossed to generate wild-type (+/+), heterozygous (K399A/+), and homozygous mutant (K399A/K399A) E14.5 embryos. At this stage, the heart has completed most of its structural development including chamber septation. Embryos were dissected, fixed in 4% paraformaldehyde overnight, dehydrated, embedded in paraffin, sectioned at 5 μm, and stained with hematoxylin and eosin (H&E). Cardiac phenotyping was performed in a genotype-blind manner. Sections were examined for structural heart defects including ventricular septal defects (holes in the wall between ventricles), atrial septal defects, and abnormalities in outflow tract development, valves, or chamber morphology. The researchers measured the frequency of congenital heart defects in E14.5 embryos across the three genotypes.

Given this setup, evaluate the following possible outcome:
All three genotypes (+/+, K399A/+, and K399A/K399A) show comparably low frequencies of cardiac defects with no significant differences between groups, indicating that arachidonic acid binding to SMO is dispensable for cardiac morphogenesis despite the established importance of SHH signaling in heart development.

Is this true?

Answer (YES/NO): NO